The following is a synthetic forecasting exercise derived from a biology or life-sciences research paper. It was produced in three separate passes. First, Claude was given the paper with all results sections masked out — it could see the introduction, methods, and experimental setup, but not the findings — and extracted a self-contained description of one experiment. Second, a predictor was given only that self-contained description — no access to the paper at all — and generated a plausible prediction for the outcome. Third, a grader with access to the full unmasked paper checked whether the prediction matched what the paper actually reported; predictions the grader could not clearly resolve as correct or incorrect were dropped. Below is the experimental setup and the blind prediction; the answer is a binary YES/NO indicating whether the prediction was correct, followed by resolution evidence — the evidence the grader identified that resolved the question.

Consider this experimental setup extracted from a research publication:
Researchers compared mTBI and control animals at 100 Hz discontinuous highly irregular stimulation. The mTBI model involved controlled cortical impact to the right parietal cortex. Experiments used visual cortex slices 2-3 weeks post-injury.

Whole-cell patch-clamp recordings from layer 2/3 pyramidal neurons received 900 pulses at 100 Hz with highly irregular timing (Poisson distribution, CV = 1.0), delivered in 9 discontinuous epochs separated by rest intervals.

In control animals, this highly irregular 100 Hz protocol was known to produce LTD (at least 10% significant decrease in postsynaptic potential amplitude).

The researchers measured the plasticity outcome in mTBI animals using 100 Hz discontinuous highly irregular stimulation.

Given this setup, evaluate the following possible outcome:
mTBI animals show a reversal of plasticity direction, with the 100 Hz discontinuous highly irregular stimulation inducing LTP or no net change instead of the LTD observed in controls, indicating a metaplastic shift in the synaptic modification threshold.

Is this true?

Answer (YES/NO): YES